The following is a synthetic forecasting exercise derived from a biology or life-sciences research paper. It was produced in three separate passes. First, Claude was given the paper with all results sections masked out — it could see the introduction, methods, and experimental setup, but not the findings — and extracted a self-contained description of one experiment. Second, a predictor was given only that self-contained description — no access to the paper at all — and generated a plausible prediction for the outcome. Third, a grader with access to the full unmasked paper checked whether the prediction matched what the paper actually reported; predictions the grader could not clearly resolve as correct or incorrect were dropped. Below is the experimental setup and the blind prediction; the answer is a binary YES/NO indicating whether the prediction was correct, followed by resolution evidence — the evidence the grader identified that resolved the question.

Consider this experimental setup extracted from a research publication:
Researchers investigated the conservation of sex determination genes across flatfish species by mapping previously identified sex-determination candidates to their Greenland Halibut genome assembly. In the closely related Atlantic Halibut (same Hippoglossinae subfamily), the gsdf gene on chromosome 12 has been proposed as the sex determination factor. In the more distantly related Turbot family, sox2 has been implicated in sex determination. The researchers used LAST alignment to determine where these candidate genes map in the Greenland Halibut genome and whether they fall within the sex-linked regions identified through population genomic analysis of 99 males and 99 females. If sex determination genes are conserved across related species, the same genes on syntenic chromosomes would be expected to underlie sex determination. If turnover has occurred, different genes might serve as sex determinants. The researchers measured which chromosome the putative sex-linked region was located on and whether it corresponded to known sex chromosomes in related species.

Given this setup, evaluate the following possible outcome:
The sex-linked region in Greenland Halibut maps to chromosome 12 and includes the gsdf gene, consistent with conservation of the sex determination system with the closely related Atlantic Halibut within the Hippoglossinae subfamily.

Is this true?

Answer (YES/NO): NO